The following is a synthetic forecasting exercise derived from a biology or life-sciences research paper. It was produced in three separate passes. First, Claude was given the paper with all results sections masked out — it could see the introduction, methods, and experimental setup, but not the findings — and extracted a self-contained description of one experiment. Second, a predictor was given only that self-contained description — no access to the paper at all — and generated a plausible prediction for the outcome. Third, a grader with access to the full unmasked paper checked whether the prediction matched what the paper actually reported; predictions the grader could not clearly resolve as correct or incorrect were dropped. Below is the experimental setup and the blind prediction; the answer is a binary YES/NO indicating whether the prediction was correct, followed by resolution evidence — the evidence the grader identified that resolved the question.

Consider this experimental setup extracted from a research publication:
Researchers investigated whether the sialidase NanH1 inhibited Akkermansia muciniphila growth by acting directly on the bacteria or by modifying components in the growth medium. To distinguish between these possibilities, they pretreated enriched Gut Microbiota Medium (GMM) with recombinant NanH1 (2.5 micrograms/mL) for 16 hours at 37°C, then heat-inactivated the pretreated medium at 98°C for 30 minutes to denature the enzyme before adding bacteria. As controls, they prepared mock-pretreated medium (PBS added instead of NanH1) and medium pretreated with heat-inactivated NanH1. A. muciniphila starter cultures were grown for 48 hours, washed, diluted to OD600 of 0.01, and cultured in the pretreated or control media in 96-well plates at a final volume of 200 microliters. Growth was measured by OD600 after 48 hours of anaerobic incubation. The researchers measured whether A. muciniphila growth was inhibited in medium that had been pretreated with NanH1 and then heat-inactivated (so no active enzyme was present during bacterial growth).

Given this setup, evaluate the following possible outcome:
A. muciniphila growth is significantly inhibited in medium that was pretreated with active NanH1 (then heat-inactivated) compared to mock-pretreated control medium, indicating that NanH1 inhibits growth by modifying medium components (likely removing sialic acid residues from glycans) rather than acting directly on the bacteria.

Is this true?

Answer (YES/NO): YES